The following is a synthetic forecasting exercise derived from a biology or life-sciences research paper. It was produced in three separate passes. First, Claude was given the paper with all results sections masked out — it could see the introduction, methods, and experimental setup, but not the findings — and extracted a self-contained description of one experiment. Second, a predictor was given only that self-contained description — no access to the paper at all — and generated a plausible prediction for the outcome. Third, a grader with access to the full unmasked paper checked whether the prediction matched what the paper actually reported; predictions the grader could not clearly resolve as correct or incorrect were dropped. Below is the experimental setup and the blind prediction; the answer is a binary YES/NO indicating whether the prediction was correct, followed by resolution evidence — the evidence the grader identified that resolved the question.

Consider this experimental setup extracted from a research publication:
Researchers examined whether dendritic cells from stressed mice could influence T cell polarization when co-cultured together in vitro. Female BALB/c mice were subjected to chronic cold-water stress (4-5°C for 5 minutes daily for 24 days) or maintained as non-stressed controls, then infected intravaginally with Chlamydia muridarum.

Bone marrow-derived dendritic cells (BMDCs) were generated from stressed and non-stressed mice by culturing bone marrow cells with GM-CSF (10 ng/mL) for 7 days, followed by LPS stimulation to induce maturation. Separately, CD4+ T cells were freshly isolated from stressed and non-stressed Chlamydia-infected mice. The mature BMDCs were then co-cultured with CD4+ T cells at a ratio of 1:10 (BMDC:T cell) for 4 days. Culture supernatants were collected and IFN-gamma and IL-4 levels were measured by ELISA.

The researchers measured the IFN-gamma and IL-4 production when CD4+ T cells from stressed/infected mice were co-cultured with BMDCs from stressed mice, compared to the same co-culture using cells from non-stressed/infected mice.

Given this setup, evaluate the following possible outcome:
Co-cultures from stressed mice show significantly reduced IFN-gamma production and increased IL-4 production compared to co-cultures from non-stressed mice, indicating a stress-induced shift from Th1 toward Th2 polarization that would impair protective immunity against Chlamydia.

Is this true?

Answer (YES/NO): YES